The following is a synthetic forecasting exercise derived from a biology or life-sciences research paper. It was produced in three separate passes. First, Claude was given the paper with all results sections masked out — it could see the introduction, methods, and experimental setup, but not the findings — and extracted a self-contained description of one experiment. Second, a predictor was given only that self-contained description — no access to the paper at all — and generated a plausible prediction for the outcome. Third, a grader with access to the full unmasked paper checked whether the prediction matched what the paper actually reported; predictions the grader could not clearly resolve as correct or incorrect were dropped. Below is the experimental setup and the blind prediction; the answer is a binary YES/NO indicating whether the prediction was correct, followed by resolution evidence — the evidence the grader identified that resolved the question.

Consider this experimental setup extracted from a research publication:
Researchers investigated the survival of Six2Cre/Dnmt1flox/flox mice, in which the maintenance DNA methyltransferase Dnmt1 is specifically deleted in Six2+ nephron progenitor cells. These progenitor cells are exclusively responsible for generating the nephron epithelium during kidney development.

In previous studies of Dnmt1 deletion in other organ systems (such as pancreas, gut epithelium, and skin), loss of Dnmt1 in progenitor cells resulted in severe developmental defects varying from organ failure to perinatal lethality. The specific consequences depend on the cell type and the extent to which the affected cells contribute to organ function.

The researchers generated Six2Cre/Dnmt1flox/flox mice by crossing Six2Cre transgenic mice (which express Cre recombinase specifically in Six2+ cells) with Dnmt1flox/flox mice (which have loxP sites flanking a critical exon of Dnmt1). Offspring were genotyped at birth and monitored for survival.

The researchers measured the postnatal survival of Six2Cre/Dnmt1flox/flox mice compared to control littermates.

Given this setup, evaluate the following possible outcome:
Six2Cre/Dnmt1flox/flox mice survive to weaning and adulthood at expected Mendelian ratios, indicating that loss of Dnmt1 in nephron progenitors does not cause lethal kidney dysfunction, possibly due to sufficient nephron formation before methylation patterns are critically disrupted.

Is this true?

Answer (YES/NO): NO